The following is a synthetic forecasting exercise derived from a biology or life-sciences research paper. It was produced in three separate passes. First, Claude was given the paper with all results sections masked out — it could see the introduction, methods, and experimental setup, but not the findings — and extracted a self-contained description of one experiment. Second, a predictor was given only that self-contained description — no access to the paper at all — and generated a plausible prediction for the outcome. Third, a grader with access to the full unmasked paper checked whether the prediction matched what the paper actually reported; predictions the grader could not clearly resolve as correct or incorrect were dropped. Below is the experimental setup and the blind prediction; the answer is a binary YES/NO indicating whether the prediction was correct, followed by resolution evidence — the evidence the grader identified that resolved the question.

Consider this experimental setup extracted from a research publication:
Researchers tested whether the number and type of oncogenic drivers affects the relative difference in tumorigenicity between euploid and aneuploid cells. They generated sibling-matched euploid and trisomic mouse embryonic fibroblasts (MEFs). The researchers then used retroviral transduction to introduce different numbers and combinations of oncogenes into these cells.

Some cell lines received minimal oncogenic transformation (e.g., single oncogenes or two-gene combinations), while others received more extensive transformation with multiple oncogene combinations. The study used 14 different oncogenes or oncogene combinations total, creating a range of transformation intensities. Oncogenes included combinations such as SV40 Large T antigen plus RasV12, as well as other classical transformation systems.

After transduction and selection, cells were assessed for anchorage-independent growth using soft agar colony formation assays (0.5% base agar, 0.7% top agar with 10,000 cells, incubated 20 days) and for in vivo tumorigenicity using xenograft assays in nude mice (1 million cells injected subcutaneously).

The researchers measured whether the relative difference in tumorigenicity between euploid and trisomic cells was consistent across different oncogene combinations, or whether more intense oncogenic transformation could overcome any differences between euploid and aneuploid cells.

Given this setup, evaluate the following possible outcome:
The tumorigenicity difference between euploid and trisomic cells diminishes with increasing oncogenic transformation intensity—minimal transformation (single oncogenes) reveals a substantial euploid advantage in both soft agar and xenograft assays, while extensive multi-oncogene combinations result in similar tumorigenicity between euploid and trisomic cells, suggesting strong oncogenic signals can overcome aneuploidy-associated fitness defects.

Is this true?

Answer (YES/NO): NO